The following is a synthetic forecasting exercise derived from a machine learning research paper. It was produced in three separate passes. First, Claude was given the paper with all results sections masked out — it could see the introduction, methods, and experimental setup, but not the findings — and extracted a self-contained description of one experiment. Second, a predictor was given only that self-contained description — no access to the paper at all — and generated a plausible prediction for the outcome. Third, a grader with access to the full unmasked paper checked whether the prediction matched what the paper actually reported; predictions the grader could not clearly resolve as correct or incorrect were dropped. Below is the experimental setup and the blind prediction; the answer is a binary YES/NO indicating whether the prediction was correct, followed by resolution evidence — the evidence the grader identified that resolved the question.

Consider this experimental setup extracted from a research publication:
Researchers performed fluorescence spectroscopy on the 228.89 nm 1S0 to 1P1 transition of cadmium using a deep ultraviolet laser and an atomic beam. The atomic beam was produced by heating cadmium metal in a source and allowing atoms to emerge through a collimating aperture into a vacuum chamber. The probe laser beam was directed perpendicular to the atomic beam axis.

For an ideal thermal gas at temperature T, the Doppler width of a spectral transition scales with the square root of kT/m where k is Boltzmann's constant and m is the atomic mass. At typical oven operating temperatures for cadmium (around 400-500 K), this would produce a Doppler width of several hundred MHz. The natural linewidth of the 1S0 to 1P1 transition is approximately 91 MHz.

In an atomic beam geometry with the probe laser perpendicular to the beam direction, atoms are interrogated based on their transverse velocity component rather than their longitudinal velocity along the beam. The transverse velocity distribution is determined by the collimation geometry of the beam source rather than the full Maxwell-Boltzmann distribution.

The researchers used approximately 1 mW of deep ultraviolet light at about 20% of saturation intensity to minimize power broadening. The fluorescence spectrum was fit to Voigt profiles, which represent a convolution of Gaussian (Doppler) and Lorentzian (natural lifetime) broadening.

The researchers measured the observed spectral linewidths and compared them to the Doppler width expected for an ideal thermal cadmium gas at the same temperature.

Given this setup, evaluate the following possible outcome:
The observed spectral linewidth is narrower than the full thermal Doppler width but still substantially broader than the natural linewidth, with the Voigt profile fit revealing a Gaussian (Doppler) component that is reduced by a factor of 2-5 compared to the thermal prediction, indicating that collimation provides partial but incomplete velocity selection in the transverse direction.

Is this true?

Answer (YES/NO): NO